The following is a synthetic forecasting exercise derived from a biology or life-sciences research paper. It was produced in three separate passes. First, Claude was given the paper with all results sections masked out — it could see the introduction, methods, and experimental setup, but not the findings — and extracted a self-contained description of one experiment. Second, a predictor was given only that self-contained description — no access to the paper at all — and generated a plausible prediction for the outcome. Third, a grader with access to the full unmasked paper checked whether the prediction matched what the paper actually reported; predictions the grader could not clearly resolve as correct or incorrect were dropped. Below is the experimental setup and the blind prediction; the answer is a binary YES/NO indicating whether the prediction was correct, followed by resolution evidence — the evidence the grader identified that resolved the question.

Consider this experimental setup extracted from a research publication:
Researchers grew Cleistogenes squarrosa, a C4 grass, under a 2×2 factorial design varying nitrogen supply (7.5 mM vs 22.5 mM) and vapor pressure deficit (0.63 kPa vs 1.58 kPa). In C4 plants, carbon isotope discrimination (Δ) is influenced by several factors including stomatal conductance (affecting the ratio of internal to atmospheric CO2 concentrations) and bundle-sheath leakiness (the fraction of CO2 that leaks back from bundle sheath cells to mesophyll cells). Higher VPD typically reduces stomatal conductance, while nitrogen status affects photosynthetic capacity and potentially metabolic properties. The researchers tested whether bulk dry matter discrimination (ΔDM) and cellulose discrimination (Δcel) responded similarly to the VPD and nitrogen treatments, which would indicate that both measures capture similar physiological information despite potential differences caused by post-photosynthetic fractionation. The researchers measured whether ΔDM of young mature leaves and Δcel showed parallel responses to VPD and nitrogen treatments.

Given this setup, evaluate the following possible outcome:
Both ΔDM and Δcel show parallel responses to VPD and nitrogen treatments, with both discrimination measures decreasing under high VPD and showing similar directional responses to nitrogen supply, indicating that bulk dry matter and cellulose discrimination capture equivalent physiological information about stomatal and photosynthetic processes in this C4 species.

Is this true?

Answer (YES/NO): NO